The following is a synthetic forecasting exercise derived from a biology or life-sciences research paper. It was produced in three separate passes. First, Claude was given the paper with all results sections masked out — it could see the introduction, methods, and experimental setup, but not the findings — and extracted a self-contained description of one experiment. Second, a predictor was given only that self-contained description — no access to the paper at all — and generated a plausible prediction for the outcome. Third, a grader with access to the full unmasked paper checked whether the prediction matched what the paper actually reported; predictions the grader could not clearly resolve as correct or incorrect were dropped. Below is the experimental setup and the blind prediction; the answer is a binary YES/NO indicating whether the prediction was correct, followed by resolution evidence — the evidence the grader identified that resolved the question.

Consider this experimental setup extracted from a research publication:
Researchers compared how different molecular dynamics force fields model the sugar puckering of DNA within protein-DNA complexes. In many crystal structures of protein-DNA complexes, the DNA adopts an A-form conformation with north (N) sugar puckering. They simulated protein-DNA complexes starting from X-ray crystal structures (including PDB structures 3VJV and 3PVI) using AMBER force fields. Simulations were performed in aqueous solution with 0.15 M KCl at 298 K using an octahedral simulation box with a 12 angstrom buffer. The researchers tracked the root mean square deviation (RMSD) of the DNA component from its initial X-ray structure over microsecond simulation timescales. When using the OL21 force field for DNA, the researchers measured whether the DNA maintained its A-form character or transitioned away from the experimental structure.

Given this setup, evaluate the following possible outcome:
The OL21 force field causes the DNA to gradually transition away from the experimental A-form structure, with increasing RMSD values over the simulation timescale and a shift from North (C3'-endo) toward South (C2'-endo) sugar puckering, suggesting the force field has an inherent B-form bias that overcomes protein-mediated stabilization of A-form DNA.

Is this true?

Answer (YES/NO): YES